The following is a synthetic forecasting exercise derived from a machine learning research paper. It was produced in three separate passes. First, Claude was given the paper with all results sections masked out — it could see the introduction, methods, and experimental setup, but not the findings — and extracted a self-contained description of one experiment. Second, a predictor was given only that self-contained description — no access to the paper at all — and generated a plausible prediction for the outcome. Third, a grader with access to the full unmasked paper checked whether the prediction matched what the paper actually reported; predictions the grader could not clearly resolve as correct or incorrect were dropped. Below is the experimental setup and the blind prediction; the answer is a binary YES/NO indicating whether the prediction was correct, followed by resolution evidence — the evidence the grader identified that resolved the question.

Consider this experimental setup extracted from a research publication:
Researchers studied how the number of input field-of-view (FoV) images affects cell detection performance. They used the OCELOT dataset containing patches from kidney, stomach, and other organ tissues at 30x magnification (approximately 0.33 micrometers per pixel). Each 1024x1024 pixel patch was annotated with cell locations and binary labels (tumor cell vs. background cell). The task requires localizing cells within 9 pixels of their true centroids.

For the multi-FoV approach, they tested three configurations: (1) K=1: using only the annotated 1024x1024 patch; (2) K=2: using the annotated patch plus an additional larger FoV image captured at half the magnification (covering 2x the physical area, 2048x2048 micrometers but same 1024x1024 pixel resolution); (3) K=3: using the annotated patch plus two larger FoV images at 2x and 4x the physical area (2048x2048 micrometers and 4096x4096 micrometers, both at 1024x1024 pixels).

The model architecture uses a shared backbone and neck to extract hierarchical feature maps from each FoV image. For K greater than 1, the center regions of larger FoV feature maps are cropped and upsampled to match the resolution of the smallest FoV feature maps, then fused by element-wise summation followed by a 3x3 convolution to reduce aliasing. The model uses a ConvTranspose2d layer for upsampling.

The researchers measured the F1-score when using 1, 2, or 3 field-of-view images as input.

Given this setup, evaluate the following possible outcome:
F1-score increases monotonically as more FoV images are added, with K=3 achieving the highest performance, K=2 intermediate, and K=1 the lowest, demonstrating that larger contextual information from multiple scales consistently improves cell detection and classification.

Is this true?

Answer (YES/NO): YES